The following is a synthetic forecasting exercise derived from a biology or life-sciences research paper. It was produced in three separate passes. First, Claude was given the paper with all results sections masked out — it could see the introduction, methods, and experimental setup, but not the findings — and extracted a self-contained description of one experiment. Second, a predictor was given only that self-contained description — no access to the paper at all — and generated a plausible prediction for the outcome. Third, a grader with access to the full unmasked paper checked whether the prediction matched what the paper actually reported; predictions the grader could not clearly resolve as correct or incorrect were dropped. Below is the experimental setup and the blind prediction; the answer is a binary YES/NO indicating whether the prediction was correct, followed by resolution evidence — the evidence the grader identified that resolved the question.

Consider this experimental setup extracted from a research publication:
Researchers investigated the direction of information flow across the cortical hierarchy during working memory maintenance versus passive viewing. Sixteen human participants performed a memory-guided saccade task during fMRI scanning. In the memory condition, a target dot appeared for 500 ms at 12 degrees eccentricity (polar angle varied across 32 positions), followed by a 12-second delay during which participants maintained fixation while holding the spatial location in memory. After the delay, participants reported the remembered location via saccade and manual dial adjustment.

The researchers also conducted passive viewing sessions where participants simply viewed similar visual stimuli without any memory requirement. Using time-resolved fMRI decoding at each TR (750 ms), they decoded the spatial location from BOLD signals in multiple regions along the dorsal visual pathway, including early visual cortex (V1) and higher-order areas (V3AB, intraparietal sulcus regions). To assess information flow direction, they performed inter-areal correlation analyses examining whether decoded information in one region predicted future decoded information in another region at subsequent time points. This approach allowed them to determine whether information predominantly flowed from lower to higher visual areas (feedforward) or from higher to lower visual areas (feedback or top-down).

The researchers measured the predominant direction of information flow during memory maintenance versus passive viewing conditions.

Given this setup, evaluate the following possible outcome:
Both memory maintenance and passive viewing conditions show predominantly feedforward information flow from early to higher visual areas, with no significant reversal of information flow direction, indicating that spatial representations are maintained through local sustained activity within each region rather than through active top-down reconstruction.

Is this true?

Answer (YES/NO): NO